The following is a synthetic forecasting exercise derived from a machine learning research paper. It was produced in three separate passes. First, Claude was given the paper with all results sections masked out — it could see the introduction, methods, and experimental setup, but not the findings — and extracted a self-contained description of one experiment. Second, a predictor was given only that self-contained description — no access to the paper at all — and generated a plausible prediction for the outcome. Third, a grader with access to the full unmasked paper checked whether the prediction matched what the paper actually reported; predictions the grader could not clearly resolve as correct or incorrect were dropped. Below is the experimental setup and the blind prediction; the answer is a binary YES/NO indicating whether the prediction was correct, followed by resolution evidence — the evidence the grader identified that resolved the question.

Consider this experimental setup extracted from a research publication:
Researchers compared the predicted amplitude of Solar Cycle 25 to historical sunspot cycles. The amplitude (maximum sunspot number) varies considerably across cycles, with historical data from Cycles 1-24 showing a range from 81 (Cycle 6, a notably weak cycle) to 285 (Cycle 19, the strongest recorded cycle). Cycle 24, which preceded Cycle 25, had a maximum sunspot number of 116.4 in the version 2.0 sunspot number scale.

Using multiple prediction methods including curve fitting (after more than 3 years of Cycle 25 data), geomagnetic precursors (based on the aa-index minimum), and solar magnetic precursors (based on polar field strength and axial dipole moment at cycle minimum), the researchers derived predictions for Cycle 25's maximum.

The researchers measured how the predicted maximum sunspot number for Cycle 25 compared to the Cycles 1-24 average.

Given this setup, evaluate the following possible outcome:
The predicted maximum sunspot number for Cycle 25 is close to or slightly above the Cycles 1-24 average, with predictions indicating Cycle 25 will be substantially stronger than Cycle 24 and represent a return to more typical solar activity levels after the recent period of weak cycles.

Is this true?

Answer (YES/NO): NO